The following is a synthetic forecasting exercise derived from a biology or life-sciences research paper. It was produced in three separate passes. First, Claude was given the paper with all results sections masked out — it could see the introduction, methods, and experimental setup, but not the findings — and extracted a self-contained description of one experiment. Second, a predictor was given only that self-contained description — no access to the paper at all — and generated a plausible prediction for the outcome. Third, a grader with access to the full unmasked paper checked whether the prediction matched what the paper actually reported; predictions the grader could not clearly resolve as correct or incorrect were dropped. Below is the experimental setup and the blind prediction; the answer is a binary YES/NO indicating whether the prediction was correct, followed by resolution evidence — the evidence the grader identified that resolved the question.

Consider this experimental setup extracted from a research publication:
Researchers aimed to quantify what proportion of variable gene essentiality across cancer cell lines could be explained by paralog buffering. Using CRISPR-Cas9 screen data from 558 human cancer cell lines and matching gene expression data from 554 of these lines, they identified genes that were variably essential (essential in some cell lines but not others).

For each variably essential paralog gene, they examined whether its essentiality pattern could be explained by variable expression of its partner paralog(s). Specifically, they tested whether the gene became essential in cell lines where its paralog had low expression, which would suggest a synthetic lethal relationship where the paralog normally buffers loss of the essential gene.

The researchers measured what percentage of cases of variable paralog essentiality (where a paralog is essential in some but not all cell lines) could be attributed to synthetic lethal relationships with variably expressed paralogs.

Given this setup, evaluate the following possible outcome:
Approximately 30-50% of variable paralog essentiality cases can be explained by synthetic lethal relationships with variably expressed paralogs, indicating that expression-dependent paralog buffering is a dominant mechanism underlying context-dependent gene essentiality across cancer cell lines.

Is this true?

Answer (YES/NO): NO